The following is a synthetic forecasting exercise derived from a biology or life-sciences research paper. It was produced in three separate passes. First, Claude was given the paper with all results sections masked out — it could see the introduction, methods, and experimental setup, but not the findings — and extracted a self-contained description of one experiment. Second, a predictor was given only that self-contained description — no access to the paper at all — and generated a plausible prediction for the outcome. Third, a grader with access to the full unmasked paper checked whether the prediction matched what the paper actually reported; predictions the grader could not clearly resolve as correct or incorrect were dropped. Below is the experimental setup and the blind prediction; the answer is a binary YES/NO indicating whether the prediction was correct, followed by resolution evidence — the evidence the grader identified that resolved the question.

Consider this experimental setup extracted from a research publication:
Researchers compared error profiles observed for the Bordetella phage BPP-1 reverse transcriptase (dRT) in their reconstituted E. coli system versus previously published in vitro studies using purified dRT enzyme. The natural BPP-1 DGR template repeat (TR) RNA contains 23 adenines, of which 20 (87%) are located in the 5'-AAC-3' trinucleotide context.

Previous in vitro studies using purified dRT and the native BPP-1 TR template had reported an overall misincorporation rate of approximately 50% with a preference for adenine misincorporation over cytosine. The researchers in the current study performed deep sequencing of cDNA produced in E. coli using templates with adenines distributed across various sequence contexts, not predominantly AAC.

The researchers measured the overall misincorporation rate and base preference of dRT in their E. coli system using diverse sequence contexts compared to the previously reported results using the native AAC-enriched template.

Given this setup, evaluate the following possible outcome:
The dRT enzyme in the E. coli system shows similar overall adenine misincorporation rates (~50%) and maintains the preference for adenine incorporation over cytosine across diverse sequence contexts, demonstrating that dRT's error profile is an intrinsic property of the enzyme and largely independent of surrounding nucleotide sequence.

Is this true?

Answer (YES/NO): NO